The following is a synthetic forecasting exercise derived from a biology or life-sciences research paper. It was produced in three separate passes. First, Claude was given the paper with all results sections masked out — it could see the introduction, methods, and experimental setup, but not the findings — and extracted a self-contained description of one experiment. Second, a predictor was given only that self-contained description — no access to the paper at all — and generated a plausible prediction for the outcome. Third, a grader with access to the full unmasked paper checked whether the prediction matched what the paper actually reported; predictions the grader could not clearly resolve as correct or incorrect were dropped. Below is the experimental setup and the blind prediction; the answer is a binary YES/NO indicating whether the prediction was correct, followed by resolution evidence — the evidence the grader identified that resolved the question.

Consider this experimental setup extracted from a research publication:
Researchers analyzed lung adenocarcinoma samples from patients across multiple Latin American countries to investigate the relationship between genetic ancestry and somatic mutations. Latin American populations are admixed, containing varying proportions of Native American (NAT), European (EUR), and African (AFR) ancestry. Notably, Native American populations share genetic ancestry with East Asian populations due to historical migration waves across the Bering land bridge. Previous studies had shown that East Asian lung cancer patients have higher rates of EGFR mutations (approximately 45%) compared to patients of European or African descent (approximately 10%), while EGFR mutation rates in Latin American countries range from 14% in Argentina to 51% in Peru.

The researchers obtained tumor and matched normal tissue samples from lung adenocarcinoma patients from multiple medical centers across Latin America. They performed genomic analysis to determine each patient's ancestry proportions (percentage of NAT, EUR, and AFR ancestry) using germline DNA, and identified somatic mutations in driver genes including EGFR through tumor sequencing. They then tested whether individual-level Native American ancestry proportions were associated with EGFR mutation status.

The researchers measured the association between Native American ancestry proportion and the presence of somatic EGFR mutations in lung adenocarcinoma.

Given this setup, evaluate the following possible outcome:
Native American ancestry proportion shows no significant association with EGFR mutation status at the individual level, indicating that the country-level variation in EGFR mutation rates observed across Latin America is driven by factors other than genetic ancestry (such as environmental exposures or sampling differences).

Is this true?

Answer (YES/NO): NO